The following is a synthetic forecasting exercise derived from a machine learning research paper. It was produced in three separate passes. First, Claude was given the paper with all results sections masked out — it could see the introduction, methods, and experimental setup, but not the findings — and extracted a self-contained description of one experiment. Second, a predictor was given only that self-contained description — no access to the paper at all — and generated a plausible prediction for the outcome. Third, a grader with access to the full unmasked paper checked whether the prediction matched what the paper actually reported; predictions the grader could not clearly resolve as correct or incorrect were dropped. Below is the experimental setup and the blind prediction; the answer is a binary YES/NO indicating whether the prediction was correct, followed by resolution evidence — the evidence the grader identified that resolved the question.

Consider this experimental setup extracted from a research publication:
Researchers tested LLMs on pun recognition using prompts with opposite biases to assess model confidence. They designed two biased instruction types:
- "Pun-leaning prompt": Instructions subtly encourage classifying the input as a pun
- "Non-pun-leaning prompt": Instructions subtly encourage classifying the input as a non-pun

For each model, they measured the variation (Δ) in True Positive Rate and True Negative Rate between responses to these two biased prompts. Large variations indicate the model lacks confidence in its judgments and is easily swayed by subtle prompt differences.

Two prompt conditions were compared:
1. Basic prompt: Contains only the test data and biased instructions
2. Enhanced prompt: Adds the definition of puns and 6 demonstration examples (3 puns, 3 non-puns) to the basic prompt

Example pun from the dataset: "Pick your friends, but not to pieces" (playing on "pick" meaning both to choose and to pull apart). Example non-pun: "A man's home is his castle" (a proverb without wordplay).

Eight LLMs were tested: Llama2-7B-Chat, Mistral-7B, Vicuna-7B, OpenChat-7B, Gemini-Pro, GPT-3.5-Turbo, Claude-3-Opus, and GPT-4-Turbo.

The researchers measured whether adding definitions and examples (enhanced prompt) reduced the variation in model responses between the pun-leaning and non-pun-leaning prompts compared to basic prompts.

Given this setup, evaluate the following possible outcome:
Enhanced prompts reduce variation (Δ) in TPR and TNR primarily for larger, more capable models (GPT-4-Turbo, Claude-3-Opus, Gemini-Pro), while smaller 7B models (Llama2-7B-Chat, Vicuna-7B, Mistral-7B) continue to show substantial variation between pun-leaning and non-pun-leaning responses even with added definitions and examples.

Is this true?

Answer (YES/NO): NO